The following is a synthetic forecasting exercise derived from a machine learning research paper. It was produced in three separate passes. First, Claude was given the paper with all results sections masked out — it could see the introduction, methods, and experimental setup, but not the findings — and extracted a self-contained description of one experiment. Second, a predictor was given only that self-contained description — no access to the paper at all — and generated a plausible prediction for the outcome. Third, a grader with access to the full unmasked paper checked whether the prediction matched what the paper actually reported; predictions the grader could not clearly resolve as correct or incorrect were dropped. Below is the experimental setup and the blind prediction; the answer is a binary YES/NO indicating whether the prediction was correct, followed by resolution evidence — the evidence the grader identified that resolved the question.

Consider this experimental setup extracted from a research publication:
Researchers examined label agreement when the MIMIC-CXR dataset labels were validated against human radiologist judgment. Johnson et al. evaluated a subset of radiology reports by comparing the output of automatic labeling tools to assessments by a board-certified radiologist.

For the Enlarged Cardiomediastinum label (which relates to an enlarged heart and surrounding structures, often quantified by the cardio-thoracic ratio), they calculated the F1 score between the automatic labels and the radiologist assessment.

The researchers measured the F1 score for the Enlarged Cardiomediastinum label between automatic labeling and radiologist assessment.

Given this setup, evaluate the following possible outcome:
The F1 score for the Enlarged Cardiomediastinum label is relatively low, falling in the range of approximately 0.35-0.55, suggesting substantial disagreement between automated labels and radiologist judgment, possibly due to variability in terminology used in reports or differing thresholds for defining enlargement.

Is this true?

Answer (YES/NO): YES